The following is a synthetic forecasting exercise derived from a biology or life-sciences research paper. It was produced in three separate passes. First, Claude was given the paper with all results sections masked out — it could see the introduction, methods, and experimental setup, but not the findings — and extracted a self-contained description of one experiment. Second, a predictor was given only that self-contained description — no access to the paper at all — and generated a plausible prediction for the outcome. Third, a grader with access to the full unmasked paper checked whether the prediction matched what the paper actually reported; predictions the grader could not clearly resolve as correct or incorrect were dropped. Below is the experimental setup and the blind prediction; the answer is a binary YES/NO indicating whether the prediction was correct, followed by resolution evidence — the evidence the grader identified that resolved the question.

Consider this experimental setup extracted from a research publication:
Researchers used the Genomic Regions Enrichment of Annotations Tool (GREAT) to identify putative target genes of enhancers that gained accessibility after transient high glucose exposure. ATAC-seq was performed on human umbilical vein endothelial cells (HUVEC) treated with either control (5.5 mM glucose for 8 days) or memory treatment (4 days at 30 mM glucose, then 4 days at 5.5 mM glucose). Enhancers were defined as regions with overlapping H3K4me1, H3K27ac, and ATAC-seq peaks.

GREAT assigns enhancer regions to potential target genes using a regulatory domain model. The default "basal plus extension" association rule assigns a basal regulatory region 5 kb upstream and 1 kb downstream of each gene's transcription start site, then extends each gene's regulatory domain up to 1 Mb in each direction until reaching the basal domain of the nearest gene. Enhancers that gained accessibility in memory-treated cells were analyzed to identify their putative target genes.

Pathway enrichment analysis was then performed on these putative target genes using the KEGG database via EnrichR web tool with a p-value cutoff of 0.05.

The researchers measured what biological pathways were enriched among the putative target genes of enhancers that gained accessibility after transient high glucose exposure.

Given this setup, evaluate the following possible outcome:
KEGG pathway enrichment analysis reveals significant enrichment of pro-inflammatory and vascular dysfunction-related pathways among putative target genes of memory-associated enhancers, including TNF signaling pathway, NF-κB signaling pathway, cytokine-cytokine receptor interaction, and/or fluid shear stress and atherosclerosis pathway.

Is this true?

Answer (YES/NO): NO